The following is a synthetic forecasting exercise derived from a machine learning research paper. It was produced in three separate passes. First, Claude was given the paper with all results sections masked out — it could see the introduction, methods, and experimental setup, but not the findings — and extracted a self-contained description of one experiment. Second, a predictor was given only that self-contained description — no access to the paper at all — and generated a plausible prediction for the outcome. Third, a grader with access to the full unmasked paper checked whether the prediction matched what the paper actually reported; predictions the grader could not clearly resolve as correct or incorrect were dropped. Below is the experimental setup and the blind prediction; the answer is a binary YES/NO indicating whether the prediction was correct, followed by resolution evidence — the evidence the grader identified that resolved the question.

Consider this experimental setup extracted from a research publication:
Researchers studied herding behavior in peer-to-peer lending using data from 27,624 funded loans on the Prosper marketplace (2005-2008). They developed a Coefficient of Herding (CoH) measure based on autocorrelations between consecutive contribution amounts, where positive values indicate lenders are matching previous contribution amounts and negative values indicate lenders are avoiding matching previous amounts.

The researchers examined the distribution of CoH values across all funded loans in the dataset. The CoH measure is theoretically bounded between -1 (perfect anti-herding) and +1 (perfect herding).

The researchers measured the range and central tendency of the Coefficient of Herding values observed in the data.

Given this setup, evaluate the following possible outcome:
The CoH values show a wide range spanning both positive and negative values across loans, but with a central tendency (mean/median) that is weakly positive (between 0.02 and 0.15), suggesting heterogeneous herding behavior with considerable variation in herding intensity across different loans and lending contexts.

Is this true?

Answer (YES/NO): NO